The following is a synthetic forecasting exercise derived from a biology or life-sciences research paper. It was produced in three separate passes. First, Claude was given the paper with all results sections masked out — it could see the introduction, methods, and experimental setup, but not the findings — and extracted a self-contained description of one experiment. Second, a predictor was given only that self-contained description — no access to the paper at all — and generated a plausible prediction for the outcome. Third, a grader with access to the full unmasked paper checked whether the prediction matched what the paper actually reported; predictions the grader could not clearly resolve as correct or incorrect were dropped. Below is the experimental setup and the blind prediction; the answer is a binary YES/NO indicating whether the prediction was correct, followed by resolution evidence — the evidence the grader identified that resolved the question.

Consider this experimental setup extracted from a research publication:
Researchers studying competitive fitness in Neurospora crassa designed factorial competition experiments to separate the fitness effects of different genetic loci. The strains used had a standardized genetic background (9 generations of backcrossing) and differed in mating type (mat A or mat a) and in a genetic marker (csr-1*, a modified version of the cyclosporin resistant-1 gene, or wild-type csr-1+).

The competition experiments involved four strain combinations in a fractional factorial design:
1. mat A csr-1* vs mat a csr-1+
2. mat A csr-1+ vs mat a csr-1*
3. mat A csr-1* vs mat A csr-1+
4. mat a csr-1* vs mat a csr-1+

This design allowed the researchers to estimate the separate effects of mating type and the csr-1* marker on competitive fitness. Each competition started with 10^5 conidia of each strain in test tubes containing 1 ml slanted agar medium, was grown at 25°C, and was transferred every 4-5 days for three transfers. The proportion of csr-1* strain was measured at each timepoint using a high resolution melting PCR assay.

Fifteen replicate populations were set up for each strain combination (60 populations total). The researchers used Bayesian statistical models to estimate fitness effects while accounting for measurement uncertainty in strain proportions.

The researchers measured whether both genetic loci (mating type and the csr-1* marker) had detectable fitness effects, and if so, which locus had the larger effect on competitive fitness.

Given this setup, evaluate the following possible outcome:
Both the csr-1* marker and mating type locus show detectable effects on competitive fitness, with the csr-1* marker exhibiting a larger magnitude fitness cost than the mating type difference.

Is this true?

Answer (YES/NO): NO